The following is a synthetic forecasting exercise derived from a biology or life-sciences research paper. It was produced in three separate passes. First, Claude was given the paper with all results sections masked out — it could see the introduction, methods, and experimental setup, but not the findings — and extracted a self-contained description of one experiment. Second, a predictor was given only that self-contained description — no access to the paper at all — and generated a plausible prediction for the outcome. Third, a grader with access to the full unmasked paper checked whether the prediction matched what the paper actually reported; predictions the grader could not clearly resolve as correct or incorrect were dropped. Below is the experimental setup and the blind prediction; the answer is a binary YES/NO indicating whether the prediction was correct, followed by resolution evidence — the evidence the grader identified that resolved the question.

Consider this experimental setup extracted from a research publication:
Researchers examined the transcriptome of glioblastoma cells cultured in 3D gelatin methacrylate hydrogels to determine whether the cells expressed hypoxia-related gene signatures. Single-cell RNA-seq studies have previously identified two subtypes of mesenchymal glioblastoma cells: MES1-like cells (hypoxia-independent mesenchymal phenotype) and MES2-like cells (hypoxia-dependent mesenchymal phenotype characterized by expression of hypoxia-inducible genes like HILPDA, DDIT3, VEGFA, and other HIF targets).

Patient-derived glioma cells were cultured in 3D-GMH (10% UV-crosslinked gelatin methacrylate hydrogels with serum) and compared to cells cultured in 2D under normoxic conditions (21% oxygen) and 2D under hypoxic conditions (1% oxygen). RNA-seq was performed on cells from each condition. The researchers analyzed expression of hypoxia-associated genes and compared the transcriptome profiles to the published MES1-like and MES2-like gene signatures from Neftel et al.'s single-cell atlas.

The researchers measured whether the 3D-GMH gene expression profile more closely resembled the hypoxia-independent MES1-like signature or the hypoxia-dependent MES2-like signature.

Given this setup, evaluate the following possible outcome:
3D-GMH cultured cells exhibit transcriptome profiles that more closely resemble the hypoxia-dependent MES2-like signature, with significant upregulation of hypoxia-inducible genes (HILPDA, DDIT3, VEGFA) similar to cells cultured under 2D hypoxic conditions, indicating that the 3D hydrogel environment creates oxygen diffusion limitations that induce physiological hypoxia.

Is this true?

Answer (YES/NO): NO